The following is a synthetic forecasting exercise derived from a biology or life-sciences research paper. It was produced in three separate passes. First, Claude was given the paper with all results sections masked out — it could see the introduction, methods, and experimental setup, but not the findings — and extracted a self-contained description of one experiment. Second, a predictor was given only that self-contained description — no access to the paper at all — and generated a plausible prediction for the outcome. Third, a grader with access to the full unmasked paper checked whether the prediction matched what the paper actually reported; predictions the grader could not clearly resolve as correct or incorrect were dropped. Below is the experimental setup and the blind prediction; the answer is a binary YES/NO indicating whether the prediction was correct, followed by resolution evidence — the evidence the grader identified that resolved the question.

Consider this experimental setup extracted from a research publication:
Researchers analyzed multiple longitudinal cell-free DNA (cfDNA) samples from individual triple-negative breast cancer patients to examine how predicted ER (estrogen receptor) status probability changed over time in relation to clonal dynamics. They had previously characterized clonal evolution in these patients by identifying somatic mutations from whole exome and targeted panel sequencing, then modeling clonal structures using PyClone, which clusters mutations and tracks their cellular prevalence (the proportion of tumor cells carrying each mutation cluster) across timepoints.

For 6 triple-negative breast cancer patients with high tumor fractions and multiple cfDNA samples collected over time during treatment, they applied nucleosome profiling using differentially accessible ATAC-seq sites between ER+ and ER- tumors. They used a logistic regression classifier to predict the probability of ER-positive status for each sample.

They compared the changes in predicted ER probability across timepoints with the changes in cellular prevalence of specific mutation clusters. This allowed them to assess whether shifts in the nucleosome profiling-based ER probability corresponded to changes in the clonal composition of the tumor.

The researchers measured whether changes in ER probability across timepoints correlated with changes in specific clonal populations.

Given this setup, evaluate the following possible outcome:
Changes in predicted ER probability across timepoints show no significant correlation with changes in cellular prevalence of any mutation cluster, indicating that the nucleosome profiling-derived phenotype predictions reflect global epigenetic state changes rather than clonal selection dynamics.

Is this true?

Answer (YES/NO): NO